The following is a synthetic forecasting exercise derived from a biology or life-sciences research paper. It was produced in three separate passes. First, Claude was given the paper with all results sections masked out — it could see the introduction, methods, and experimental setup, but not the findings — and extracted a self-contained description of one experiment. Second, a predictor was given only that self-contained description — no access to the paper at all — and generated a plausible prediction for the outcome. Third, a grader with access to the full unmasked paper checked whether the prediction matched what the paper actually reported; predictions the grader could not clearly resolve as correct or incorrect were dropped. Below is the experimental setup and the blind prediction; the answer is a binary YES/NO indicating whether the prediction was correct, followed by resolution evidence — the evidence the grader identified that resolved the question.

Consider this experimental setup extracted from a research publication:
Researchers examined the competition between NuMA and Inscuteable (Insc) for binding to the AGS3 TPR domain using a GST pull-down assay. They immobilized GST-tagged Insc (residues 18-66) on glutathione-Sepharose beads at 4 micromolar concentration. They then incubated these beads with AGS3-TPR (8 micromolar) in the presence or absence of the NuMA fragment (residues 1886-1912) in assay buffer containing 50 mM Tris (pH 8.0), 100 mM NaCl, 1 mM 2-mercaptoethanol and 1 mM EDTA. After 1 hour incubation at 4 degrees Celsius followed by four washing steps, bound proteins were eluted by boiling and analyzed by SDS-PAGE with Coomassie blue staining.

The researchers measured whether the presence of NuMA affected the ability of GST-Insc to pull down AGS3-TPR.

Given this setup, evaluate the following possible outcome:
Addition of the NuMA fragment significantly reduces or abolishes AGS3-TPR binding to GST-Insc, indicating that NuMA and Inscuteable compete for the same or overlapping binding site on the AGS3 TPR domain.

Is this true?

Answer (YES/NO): NO